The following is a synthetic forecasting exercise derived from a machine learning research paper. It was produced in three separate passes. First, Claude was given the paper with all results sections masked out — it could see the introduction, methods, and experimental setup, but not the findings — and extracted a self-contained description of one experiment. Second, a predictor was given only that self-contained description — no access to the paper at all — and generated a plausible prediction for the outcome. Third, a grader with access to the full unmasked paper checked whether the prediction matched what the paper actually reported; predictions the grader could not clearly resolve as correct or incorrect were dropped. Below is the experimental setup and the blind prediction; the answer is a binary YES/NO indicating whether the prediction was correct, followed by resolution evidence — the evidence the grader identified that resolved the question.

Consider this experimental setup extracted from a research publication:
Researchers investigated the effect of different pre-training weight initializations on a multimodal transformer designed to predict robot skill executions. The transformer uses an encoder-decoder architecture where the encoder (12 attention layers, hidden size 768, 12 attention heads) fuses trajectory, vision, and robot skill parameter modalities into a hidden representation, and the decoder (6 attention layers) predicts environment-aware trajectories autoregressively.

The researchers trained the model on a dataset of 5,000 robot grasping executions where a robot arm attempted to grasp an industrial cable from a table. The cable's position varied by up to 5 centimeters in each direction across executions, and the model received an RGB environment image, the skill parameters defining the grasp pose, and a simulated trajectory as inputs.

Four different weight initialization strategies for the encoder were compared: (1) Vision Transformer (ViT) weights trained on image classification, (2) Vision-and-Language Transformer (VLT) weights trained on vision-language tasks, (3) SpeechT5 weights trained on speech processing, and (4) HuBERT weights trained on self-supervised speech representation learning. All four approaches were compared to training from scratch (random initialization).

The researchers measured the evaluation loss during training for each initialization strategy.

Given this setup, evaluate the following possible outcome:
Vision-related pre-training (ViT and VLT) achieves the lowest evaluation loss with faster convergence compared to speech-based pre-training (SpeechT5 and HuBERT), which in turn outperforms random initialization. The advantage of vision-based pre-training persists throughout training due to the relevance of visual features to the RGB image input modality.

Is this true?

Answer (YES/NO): NO